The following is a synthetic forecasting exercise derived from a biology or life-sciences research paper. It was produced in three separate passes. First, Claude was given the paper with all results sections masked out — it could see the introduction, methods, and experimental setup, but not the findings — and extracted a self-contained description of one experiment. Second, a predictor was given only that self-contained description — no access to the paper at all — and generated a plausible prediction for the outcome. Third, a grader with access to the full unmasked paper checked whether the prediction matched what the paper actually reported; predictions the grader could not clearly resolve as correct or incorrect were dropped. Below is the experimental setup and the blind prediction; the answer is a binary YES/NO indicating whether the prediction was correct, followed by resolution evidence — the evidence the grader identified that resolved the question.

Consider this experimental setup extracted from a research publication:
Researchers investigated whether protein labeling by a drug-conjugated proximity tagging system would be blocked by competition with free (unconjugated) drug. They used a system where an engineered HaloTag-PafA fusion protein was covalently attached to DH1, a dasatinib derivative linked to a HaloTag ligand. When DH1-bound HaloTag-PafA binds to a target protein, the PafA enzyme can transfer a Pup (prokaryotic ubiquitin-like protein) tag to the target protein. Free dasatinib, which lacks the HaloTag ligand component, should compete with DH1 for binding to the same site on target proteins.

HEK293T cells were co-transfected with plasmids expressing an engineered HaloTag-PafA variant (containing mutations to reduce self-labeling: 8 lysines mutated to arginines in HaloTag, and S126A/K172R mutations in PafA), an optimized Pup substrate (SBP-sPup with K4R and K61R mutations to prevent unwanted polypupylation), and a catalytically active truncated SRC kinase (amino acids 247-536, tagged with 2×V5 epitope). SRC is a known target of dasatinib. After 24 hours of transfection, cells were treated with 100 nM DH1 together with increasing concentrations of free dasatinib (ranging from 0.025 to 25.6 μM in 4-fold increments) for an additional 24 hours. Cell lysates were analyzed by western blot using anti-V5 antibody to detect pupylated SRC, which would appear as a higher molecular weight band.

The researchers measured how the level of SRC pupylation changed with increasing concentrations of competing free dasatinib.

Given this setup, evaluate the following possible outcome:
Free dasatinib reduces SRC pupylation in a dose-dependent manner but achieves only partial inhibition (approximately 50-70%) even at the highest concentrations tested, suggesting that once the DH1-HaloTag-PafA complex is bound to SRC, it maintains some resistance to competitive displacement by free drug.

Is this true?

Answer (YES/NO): NO